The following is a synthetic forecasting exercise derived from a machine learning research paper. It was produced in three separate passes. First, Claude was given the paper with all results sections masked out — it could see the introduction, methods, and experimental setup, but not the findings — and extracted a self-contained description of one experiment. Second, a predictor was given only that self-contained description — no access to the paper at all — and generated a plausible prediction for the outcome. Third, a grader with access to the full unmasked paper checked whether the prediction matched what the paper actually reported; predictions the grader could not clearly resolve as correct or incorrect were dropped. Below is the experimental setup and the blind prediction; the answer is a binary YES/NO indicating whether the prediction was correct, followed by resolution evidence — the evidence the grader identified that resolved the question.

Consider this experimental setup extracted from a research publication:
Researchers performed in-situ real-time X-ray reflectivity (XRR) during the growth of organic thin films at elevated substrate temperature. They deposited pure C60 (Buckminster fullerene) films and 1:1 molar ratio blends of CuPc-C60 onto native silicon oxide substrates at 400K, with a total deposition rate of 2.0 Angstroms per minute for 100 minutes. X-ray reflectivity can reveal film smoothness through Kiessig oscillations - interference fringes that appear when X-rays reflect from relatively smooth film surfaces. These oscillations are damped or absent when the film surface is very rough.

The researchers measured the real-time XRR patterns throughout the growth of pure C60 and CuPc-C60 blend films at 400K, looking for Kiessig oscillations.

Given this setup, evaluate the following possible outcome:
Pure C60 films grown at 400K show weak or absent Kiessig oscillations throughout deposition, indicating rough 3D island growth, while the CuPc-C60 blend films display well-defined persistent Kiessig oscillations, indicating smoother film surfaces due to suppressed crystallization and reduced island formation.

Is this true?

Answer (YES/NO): NO